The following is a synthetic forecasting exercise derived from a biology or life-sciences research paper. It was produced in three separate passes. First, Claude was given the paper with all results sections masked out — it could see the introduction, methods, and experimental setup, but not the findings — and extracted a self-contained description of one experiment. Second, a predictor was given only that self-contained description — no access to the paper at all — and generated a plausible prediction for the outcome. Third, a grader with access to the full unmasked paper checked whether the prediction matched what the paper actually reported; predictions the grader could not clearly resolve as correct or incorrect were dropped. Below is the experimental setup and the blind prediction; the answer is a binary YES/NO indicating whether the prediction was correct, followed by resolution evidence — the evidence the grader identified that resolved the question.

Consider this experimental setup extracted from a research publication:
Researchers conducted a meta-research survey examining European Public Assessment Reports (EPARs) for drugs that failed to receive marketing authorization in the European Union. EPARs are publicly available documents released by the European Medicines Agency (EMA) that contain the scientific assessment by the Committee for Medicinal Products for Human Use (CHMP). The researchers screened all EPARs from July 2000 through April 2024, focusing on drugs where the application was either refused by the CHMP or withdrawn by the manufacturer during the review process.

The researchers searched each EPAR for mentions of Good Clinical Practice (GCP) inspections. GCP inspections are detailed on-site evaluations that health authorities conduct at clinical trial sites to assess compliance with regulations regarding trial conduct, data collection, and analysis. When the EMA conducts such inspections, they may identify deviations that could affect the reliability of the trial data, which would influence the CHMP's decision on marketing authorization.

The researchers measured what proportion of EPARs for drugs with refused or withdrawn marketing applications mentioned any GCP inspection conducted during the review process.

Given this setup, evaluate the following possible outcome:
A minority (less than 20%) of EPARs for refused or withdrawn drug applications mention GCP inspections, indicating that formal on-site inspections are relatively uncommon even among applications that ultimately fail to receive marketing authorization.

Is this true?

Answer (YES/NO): NO